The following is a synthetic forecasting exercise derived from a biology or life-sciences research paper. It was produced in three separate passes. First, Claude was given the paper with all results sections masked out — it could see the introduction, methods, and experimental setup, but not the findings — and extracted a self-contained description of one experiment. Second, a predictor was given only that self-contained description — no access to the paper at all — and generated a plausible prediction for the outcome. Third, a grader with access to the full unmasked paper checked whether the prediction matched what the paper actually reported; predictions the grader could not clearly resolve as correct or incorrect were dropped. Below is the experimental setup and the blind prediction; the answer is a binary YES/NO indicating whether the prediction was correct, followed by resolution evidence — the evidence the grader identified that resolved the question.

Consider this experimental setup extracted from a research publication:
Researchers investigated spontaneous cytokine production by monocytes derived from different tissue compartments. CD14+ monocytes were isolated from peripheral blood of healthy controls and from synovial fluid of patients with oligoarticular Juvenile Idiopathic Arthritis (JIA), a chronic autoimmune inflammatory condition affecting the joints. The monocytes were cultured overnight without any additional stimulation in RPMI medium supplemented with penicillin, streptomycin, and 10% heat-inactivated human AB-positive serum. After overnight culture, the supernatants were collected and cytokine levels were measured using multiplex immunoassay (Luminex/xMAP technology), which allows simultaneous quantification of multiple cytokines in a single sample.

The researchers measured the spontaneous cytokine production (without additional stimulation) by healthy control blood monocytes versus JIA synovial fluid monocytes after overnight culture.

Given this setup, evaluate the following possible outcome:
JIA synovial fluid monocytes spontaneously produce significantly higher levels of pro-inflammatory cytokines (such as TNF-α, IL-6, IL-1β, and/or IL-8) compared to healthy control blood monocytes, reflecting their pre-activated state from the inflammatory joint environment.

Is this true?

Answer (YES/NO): YES